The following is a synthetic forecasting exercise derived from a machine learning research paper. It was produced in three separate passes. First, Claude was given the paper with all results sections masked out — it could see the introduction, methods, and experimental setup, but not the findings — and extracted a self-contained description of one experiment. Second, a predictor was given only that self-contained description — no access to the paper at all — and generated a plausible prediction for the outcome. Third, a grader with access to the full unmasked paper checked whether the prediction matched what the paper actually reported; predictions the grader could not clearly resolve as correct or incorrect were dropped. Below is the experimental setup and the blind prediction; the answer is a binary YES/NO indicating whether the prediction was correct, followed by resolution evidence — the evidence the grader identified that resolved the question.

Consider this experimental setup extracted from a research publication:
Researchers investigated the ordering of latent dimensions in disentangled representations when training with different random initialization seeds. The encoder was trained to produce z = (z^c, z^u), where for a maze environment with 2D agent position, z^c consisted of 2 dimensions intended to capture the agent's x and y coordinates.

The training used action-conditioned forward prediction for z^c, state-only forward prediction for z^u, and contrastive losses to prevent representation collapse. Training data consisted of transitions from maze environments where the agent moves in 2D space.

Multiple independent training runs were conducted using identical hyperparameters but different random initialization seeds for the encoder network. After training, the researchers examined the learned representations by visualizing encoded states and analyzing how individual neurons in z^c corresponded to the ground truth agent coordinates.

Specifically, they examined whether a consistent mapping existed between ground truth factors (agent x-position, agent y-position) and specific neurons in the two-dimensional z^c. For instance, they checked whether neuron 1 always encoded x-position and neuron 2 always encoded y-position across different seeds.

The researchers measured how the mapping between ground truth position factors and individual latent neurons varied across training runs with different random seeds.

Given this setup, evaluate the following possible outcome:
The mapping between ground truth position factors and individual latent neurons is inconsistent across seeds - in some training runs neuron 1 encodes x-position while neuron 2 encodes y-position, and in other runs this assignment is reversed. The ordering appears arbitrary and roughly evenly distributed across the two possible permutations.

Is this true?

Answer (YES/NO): NO